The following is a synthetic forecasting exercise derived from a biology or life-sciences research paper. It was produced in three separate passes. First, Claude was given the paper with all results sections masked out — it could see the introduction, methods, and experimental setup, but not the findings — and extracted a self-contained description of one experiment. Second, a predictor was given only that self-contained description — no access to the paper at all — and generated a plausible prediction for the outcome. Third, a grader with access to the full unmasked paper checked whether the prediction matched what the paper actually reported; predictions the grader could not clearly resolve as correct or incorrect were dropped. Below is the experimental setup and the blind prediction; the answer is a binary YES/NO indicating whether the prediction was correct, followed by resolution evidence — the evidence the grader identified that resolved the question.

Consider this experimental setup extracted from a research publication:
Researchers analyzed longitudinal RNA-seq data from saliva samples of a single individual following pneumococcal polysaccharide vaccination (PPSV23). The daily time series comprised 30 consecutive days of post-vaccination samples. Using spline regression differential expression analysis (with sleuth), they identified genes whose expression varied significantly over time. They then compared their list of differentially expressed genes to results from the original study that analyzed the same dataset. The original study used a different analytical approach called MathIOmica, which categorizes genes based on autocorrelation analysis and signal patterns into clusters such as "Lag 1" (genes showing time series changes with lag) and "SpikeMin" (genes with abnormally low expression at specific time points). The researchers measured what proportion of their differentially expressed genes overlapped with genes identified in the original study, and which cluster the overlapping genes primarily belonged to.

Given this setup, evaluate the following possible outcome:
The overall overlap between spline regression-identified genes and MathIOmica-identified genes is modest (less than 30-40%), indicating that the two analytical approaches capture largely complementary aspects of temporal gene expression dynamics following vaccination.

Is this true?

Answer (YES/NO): NO